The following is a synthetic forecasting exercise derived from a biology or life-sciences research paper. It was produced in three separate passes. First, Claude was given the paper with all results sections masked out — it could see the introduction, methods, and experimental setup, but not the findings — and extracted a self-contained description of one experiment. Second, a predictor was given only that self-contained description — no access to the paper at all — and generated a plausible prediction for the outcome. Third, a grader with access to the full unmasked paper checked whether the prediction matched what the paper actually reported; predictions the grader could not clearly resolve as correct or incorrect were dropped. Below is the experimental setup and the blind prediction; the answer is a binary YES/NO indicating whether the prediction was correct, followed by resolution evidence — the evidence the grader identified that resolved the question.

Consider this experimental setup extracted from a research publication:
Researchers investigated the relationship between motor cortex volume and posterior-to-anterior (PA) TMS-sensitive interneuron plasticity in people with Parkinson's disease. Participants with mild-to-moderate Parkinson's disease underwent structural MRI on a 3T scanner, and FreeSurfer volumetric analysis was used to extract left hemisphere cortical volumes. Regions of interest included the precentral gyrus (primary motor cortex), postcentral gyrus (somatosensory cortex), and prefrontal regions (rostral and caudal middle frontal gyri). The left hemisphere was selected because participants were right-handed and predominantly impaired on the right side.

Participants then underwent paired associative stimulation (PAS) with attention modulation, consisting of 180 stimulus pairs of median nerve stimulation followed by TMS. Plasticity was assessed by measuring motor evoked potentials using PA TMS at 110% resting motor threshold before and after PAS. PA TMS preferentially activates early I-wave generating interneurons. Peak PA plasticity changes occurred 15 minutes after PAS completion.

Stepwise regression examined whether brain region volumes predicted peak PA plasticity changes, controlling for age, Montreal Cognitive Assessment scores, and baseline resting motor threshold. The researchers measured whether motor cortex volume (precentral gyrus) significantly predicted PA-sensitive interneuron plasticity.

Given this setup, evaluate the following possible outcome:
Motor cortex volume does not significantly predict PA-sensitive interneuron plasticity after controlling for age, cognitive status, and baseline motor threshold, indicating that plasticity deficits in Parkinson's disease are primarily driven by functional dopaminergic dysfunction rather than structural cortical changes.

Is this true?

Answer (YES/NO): NO